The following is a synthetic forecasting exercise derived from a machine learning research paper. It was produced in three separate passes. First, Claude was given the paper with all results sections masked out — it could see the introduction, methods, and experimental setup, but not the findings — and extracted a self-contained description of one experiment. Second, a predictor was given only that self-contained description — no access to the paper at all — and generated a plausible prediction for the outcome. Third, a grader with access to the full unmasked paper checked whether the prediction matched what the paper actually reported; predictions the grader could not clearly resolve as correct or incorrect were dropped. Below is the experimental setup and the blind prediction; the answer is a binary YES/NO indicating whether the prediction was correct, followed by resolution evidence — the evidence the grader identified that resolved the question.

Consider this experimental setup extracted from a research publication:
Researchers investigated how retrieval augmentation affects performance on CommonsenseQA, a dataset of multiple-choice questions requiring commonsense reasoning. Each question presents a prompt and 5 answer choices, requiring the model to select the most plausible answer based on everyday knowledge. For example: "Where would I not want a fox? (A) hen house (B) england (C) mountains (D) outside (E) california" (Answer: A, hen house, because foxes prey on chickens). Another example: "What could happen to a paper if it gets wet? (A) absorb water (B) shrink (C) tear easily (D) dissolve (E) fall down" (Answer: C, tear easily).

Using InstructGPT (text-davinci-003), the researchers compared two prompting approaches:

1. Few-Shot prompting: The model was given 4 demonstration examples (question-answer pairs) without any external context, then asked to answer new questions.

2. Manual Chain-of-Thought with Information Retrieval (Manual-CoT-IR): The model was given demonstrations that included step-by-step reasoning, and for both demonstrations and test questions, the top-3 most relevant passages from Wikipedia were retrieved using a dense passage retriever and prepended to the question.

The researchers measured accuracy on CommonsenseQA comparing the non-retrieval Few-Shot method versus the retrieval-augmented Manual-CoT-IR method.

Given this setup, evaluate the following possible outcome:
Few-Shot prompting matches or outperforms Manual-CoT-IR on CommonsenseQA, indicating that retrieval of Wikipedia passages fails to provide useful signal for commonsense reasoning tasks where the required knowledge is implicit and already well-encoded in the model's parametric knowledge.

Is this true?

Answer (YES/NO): YES